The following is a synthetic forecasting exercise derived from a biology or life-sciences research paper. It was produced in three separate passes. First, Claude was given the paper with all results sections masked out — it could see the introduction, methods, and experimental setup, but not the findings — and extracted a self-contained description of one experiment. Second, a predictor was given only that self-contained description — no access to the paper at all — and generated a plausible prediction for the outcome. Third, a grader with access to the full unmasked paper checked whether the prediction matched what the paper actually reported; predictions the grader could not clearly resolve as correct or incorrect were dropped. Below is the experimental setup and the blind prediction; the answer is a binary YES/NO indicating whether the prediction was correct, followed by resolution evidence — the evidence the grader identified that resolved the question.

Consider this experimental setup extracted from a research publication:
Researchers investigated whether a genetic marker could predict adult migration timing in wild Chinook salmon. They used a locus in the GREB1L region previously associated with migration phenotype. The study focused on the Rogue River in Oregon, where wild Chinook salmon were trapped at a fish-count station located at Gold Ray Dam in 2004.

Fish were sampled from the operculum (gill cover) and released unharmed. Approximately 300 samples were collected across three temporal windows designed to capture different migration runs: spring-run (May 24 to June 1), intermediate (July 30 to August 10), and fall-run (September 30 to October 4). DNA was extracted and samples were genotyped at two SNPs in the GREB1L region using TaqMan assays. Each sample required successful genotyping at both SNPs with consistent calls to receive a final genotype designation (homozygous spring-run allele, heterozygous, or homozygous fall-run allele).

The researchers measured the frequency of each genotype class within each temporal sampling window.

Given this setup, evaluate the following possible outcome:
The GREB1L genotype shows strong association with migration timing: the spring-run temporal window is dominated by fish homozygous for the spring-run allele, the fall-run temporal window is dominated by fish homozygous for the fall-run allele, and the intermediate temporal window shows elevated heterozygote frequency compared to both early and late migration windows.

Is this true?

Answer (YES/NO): YES